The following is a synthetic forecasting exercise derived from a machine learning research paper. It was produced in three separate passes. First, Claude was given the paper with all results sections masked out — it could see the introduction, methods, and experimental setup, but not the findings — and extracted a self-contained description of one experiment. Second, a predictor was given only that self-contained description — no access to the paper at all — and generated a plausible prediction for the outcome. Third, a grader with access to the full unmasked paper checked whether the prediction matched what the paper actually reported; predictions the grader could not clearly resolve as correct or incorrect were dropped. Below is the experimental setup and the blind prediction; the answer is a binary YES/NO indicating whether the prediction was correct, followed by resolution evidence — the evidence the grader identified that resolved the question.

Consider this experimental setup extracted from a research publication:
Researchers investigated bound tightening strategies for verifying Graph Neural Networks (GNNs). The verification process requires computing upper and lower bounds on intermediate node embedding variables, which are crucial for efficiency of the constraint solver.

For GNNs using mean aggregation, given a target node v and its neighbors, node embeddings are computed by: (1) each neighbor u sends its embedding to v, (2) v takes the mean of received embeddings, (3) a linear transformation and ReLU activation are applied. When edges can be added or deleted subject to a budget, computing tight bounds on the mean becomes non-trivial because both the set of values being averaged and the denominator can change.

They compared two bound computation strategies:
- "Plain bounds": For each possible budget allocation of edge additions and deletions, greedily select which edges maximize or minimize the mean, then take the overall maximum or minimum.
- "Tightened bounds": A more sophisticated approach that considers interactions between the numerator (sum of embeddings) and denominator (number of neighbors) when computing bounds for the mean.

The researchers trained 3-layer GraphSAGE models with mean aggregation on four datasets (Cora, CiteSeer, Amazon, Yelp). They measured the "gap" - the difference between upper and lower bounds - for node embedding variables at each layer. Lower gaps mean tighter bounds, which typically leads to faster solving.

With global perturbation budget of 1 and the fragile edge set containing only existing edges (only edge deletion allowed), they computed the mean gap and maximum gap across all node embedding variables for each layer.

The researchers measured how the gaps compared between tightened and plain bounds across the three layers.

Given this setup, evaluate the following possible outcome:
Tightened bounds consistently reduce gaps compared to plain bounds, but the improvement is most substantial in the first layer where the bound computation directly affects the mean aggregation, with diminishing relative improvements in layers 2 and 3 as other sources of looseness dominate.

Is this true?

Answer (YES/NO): NO